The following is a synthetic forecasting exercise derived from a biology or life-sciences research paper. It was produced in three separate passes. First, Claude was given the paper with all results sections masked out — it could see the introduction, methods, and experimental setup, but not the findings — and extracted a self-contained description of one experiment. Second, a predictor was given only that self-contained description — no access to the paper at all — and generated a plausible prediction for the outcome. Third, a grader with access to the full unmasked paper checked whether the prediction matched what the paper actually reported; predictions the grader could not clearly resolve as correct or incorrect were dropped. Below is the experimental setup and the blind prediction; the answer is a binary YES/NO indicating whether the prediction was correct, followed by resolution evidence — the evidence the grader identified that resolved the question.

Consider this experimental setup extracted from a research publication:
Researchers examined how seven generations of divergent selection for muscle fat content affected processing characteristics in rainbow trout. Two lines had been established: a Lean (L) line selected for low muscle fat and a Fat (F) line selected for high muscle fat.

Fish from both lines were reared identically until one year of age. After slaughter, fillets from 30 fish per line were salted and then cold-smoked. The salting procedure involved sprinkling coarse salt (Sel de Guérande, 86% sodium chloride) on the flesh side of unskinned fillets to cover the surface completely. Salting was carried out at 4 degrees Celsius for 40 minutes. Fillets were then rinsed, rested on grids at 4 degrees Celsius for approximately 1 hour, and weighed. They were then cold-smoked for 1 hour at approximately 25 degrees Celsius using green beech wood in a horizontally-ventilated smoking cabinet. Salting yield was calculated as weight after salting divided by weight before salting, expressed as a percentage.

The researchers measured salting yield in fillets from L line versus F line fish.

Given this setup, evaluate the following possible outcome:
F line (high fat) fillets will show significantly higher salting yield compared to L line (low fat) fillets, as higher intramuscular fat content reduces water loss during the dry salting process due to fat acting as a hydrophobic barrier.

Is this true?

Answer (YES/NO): YES